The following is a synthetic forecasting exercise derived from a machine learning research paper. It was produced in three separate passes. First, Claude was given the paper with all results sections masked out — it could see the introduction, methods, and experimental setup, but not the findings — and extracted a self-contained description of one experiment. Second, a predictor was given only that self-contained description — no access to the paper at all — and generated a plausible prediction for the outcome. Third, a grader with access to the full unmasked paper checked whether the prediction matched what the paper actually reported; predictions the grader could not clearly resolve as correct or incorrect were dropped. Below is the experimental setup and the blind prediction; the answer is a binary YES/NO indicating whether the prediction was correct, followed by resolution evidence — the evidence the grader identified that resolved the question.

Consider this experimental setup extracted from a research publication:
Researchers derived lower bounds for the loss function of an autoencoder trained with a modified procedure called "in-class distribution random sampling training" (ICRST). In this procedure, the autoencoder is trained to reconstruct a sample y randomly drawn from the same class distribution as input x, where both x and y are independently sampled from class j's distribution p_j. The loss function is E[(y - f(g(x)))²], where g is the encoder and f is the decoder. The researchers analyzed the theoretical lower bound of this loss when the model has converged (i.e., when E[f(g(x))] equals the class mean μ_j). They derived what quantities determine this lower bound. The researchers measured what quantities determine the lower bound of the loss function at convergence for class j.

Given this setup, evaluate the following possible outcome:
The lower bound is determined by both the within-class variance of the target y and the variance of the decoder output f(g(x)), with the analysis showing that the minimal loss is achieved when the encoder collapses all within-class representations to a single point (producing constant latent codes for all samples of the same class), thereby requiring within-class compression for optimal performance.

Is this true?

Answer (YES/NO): YES